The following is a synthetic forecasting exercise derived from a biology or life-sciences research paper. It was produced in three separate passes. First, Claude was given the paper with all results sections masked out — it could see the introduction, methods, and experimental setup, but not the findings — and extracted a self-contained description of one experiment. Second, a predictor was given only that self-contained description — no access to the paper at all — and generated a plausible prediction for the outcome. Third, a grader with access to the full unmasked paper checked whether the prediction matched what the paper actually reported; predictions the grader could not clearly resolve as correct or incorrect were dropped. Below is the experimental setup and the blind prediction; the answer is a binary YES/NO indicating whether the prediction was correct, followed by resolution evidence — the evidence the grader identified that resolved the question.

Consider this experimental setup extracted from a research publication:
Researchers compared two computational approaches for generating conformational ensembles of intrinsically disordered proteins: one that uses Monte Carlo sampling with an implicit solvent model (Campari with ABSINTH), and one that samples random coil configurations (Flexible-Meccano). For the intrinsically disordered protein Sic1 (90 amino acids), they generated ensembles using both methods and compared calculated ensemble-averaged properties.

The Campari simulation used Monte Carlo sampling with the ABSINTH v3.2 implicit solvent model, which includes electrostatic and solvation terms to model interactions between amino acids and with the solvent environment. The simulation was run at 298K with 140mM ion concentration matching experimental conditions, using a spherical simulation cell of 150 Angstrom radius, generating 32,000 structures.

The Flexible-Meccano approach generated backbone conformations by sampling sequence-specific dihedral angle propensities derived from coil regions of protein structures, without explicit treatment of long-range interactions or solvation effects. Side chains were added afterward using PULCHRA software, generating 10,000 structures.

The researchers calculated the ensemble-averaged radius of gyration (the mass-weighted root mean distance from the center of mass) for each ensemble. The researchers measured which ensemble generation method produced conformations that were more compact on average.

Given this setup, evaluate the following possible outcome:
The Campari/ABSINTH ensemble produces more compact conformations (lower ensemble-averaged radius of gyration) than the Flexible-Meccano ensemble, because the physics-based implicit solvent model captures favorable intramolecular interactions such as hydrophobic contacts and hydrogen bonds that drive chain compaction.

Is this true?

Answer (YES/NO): YES